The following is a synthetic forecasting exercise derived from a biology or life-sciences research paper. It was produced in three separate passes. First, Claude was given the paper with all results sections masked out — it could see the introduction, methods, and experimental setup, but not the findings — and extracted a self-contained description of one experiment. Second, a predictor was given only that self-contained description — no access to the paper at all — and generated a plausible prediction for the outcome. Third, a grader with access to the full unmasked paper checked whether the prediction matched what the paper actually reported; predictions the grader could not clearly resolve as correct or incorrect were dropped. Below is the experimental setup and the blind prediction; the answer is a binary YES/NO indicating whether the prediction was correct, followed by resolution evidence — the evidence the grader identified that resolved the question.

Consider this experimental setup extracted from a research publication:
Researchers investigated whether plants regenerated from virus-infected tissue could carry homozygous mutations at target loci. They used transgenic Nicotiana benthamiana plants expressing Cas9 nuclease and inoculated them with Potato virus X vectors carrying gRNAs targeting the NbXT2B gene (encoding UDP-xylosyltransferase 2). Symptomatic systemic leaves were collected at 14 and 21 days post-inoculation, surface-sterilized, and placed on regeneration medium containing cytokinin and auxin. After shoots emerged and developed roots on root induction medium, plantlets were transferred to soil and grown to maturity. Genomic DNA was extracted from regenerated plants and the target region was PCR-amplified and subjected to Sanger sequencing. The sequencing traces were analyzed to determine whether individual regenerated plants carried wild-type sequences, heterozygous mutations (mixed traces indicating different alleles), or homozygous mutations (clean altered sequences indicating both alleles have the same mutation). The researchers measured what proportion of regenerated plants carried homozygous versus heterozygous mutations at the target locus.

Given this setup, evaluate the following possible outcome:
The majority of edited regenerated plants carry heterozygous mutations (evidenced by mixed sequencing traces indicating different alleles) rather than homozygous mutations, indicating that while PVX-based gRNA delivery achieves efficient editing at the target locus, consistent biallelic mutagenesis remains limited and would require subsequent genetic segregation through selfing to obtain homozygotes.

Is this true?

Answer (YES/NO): NO